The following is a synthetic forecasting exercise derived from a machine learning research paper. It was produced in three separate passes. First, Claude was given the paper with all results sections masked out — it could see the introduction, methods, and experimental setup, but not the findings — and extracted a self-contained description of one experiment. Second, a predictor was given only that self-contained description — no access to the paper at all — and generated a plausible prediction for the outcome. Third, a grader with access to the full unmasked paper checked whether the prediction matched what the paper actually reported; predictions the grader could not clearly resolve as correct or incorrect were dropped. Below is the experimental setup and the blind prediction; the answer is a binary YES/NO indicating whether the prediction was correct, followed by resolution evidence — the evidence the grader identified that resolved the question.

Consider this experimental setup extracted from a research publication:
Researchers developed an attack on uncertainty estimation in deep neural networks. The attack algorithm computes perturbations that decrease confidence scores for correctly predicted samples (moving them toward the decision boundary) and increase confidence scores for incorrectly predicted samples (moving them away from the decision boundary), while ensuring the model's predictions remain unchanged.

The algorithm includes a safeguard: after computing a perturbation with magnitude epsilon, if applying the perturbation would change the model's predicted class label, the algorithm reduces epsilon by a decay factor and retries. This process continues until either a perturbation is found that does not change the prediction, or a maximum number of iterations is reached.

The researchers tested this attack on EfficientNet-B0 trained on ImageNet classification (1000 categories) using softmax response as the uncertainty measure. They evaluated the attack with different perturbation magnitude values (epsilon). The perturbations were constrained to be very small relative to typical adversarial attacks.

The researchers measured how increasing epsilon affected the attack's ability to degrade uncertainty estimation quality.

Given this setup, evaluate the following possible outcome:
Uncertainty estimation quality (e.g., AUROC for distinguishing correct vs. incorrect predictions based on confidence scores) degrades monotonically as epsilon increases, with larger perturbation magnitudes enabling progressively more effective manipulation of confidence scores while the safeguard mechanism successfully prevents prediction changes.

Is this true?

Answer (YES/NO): YES